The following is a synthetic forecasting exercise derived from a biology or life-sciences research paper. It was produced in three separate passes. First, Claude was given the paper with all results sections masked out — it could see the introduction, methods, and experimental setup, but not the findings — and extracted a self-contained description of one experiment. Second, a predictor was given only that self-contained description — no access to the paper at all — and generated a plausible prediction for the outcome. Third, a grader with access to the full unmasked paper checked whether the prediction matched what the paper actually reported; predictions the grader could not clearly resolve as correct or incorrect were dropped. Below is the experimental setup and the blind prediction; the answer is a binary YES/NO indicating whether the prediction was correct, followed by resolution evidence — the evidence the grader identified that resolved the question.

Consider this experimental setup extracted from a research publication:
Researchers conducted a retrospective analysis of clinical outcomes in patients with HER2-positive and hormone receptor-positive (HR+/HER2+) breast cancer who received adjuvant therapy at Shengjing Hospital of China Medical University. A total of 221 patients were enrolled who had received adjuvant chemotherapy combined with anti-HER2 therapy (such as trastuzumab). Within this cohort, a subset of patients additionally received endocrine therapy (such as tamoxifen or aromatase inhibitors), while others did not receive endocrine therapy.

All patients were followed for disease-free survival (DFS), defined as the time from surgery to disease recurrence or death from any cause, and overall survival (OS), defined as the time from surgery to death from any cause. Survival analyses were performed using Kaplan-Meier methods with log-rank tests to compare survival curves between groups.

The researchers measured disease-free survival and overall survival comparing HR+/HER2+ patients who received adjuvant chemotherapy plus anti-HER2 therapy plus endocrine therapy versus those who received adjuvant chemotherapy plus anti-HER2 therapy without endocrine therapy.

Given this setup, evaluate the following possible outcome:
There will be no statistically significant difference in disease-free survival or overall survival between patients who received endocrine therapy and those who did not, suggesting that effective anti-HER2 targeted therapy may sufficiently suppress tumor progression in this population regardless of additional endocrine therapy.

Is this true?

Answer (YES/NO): YES